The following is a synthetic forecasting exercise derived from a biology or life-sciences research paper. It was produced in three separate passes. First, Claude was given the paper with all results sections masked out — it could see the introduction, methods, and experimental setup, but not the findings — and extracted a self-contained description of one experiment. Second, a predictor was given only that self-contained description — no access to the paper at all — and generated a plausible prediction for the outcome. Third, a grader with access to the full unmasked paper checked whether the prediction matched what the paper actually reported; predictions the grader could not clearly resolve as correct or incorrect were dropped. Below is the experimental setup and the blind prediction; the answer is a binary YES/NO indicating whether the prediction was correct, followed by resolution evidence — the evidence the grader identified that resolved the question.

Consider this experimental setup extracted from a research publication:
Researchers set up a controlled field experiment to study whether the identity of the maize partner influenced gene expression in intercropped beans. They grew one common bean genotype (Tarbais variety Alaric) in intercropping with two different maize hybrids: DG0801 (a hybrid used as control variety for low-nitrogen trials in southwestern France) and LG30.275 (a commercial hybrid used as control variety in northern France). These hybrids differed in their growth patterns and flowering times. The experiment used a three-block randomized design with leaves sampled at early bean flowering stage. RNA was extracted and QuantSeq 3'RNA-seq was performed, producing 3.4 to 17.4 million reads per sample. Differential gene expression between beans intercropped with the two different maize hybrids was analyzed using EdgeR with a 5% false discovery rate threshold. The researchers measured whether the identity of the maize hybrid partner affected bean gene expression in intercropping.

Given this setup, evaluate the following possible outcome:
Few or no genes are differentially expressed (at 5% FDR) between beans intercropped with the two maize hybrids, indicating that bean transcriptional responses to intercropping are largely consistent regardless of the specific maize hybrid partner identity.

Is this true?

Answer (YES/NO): YES